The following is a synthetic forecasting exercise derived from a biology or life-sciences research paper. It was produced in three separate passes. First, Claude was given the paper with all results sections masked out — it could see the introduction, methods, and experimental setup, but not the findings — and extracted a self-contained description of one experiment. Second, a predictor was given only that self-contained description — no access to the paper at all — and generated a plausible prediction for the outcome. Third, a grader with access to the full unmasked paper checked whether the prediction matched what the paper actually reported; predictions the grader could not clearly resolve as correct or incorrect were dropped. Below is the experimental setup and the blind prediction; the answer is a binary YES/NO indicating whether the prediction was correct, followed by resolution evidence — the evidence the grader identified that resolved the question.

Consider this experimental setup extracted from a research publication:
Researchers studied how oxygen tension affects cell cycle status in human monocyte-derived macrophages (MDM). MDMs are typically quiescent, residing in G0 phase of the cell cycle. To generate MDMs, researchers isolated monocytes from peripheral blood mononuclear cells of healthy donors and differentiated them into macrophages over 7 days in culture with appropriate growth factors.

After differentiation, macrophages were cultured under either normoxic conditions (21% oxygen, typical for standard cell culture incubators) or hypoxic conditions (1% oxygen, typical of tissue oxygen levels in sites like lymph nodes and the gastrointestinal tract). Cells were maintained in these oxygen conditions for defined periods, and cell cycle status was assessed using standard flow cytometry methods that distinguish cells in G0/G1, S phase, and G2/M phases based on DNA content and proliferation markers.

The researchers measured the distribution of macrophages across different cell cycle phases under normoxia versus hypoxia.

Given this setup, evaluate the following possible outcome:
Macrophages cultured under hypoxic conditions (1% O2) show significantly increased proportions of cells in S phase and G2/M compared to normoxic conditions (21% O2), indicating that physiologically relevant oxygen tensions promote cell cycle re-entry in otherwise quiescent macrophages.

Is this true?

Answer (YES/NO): NO